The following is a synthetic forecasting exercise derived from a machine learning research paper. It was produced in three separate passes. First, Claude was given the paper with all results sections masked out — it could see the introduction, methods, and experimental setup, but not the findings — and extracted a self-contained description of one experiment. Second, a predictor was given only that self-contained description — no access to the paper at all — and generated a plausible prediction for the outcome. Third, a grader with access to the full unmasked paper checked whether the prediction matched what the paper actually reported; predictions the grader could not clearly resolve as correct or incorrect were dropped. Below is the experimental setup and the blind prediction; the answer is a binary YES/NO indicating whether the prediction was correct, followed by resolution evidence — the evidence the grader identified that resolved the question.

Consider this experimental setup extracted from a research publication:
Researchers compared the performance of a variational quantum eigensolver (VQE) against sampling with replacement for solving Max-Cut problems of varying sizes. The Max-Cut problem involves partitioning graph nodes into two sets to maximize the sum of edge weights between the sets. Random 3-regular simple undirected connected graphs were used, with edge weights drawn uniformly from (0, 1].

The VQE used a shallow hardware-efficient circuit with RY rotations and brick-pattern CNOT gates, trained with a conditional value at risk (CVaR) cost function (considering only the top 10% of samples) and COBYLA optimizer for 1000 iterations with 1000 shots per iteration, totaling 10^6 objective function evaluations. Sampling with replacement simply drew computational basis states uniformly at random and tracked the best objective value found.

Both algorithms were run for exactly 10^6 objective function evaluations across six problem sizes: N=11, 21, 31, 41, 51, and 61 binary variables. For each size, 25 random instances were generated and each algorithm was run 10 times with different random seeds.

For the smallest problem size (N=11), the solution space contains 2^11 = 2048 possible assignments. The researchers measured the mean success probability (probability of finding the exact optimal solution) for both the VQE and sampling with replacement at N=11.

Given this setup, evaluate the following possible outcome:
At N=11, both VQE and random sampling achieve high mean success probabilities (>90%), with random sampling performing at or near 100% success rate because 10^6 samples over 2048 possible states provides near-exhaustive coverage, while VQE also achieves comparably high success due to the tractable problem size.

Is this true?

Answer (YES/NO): NO